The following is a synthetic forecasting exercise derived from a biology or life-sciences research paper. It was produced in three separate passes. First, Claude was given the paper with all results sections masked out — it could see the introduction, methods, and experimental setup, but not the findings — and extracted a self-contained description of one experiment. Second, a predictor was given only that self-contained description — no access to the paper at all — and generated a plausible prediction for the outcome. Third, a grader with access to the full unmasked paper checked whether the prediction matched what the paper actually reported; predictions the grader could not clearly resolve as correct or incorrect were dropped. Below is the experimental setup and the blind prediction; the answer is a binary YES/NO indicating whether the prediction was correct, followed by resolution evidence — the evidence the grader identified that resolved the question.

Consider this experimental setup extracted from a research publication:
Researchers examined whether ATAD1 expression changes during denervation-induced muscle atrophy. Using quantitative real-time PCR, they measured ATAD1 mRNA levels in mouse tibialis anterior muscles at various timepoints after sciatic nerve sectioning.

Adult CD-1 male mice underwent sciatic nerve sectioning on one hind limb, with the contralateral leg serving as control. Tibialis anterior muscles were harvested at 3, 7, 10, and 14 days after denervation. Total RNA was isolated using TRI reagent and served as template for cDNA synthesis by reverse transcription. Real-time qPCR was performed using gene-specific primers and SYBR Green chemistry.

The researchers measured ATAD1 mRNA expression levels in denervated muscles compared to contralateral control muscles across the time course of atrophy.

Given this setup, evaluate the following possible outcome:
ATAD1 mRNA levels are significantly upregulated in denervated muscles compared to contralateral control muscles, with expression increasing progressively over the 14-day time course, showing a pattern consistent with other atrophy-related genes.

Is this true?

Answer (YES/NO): NO